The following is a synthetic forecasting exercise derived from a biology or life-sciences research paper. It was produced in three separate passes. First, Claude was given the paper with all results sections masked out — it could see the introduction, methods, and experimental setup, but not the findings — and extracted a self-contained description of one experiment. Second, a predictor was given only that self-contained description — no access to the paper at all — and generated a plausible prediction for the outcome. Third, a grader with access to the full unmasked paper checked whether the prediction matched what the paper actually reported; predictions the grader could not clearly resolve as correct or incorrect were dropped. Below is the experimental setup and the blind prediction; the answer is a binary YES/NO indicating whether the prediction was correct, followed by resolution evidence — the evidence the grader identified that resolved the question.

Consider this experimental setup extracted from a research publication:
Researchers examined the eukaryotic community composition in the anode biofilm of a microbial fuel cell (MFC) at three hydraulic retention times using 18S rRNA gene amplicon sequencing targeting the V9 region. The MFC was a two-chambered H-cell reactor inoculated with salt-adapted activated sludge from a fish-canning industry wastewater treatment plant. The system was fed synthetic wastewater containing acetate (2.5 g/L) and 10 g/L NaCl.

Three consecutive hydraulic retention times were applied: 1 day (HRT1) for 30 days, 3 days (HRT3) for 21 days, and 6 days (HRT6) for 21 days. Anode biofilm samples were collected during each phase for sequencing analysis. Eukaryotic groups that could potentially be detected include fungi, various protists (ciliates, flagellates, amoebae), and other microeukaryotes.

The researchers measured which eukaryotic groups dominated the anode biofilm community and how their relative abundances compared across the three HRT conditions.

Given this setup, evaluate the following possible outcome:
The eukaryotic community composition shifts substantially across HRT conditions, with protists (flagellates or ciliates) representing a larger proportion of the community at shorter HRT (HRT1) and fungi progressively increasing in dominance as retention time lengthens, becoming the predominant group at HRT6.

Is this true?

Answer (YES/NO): NO